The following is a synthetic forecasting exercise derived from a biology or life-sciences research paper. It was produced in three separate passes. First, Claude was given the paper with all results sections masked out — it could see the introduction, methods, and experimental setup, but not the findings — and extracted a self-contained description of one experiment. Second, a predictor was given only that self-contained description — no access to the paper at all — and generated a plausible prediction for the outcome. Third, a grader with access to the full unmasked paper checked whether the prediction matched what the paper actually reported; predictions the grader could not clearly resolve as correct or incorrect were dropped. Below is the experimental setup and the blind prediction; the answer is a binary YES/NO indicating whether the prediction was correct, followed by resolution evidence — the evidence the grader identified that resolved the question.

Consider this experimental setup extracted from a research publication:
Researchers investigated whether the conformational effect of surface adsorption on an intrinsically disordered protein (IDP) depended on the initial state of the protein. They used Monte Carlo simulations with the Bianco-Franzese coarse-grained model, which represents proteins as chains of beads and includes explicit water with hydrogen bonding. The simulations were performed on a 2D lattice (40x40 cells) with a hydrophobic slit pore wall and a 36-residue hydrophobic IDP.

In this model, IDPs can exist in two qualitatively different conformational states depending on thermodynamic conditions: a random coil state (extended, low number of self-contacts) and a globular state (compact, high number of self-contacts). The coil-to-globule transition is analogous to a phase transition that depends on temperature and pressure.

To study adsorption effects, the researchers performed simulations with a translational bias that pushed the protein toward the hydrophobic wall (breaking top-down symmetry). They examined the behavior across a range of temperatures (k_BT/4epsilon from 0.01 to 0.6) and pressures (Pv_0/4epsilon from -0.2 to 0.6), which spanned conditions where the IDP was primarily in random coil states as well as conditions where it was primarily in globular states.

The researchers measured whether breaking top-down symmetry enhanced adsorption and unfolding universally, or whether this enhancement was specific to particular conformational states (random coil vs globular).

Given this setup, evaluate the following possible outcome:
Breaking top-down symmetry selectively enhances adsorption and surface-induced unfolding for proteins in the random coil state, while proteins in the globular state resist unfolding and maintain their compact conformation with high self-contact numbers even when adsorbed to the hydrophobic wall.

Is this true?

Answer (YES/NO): NO